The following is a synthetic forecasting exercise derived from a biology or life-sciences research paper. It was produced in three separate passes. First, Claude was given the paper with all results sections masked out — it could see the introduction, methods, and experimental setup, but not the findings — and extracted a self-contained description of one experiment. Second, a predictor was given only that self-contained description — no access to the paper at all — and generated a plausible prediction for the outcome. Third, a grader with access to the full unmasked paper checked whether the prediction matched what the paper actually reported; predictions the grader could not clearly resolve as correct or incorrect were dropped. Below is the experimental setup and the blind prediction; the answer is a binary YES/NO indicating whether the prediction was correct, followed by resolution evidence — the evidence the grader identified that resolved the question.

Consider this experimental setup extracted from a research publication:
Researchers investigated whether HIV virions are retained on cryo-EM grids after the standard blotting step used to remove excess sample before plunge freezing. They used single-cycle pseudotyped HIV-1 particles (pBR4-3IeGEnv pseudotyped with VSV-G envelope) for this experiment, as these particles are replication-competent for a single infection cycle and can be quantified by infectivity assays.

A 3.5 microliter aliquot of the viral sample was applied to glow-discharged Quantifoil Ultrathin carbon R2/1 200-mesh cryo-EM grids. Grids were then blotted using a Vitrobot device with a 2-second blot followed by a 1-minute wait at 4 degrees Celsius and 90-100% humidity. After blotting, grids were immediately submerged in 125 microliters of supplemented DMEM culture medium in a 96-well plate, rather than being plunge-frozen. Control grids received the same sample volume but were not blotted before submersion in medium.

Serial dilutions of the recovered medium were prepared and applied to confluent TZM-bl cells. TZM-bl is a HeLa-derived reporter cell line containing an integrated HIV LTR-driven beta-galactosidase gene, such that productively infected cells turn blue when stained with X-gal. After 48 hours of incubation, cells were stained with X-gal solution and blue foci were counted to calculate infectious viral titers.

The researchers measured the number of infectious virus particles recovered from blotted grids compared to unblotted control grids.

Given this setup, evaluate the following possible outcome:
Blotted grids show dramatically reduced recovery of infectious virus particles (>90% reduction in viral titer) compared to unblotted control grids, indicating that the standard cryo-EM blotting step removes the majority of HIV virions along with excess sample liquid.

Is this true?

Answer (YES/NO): YES